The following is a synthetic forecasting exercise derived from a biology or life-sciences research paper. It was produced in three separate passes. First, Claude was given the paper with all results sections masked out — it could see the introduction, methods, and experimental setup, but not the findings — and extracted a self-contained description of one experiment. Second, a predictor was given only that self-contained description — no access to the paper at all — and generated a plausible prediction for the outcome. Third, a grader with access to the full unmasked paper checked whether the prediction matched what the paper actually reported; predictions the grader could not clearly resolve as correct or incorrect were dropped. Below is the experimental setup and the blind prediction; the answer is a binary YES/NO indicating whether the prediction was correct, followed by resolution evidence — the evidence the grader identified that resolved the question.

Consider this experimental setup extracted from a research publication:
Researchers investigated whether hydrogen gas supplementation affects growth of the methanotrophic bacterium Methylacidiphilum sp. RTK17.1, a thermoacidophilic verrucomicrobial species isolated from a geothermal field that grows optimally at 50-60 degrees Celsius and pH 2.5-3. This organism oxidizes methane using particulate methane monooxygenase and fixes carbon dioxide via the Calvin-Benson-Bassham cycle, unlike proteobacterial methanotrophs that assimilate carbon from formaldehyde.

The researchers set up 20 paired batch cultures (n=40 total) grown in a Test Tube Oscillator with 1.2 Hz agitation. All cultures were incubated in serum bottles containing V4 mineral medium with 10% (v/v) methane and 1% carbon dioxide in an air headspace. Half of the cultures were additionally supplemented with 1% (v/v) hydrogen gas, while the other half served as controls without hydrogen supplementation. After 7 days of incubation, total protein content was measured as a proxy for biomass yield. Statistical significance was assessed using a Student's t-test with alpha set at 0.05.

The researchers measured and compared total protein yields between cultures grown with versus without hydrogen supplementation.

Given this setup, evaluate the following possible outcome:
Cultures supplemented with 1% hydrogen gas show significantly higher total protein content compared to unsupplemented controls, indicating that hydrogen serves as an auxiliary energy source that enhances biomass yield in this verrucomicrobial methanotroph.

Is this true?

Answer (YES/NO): YES